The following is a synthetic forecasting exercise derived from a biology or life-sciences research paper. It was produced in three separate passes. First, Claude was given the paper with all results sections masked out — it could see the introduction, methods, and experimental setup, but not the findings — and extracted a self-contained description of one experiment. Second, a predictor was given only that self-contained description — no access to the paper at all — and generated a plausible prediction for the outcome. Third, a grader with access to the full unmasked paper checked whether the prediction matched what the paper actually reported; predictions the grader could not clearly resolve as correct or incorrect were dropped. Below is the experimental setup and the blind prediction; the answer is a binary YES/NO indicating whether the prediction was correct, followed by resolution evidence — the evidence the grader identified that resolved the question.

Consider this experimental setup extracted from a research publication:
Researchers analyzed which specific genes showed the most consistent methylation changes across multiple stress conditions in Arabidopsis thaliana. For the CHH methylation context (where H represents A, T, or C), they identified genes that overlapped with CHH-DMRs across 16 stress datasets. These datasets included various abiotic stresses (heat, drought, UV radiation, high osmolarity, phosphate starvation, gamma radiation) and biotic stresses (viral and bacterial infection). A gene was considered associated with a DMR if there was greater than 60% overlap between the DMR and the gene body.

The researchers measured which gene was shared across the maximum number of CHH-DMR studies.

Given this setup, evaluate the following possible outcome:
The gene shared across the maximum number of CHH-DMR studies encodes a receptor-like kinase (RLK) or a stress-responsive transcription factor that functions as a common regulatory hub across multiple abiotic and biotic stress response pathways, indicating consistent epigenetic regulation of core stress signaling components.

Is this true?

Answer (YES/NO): NO